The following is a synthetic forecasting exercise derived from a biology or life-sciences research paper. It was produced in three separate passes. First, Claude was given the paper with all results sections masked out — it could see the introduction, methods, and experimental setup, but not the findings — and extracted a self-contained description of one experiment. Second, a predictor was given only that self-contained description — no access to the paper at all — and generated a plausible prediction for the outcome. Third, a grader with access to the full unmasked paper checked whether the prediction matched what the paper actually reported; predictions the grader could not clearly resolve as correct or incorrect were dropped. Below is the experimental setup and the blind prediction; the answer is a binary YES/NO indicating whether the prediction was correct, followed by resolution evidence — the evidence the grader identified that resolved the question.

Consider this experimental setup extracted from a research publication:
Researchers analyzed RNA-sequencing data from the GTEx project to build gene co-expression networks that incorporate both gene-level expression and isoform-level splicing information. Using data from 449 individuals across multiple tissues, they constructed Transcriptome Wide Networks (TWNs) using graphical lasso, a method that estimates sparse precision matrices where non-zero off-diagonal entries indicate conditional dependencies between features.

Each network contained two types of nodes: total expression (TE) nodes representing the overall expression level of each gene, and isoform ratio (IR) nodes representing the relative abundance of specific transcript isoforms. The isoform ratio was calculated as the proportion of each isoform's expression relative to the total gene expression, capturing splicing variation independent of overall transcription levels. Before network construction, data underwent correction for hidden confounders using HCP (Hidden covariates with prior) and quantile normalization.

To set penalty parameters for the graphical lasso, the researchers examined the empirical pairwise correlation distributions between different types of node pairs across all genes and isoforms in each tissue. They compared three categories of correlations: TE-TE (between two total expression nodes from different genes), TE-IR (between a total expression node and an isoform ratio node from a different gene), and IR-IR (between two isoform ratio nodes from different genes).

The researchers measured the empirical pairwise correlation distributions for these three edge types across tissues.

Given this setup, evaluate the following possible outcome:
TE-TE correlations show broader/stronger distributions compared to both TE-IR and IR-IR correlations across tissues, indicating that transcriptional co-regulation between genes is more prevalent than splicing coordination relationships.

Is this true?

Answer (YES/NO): YES